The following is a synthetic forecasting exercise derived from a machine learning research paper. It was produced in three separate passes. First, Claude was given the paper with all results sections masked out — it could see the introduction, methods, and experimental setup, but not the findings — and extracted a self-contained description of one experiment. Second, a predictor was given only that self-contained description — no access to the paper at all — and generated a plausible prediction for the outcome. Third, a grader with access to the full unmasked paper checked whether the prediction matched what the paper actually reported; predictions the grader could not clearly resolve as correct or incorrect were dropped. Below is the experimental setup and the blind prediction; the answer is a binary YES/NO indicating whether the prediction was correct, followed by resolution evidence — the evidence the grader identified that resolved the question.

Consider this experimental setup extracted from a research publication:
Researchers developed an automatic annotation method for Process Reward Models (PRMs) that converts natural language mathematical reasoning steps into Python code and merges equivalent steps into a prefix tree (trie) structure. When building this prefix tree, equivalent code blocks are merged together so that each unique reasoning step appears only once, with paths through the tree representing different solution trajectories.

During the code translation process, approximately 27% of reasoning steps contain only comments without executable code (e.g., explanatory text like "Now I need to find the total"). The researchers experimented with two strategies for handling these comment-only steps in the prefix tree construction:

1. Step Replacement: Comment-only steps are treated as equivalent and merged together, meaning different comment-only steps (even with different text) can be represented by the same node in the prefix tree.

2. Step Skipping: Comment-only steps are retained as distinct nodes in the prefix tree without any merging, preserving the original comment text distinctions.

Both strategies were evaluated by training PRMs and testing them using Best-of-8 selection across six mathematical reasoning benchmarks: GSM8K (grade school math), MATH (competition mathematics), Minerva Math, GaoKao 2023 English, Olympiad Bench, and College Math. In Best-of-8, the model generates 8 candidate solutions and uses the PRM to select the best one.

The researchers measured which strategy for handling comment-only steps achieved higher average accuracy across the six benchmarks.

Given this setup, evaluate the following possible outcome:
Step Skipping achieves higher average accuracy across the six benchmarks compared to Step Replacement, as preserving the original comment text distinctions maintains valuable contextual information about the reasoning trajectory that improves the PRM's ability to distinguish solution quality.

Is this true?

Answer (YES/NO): YES